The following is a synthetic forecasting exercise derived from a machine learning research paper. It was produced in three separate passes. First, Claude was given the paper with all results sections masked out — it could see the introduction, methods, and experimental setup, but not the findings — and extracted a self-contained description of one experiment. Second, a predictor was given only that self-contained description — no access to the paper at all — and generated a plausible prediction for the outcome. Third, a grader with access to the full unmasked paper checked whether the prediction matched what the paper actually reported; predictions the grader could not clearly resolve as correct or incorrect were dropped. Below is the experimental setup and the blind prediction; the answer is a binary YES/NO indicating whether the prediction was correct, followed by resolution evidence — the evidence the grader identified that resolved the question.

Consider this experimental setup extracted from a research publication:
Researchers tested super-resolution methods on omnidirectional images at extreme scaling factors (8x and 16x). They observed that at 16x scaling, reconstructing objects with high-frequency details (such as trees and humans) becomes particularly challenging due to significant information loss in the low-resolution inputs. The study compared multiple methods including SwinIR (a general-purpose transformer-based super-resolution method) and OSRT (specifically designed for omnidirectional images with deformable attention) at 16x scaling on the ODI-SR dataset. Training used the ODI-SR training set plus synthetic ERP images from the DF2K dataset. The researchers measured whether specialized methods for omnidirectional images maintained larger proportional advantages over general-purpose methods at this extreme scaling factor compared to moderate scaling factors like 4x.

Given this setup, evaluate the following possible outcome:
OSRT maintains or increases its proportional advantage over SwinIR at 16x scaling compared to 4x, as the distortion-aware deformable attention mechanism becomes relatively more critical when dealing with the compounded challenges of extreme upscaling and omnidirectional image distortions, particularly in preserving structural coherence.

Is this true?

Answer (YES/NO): YES